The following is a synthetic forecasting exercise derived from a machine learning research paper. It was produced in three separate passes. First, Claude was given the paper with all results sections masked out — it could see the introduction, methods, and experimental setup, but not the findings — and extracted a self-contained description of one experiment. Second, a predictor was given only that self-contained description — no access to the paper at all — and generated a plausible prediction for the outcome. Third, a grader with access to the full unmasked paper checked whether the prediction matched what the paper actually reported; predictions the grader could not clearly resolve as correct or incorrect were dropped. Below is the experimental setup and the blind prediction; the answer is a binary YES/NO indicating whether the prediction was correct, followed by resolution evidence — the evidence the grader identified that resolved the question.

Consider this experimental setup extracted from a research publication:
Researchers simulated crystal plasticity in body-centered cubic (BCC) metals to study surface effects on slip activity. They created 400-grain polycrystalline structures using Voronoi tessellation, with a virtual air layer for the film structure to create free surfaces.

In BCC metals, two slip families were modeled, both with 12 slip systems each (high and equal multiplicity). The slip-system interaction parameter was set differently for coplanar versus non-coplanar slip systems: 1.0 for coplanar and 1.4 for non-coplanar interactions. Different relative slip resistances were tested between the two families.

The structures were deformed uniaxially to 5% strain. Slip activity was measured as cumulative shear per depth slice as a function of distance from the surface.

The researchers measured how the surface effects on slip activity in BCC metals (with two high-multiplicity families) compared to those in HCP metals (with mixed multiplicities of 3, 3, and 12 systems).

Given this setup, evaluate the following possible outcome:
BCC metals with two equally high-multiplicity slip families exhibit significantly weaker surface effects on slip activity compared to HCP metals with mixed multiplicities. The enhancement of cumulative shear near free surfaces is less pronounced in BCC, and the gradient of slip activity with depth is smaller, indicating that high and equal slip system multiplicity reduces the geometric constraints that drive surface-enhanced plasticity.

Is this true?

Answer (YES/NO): YES